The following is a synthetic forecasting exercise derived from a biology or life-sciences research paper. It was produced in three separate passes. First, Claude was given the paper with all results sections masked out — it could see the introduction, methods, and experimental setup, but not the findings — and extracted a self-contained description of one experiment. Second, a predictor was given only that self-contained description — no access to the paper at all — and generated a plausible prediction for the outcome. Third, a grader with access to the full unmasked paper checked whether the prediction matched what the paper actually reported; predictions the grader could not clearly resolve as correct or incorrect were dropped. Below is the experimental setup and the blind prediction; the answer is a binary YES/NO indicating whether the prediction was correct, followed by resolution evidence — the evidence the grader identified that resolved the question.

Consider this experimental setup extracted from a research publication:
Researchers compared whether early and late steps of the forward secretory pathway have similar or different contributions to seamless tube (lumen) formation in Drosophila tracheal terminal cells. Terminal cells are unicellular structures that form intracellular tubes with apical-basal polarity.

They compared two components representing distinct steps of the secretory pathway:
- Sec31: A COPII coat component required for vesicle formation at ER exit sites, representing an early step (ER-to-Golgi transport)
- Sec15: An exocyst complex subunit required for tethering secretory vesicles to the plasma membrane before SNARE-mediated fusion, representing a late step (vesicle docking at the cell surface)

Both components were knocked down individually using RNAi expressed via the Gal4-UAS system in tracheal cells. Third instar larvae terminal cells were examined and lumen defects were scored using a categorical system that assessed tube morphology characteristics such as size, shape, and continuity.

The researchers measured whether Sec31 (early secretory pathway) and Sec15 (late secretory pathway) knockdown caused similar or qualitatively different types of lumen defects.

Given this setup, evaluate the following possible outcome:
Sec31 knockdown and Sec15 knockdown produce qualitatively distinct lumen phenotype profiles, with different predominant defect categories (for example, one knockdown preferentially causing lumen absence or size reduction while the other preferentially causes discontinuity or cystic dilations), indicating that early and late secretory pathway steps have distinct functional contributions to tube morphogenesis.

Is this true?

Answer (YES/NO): YES